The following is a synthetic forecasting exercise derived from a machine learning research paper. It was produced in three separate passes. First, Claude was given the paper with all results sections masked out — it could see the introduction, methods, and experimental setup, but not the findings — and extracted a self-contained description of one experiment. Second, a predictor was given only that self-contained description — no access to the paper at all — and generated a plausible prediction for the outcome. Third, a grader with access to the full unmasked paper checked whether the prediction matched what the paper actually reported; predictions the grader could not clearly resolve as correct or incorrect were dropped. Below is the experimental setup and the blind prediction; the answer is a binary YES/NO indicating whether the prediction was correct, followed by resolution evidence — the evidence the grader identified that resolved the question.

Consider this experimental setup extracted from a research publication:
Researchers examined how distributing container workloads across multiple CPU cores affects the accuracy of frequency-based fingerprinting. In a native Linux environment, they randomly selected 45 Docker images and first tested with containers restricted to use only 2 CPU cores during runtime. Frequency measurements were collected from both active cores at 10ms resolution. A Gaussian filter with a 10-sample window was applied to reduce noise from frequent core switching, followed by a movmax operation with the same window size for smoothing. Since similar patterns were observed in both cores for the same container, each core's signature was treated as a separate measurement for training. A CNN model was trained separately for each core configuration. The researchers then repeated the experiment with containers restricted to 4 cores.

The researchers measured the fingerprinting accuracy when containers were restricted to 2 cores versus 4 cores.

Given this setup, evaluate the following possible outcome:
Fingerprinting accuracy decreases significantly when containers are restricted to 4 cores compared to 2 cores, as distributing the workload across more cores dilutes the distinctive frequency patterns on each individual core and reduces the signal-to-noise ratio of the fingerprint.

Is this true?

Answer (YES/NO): NO